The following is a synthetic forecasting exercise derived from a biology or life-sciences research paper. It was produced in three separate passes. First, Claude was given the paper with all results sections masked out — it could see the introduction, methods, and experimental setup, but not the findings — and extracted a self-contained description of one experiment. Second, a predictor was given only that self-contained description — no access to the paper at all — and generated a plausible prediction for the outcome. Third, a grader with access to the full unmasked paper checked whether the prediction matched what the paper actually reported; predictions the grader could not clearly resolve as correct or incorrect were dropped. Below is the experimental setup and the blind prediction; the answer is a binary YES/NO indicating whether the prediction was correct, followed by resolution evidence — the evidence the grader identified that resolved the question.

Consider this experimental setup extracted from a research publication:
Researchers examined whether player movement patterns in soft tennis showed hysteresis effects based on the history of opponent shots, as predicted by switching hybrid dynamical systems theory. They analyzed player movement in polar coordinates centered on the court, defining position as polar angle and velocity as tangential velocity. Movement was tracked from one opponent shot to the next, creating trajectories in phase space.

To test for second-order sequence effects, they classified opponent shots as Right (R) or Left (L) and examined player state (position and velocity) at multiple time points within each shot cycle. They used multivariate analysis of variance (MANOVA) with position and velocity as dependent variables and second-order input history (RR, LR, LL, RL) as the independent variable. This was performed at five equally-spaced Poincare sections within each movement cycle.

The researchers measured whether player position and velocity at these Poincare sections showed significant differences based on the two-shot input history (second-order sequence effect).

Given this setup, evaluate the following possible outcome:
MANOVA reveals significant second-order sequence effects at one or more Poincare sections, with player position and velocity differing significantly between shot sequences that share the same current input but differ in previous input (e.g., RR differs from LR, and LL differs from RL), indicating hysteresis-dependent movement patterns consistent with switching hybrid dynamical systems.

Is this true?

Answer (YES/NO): YES